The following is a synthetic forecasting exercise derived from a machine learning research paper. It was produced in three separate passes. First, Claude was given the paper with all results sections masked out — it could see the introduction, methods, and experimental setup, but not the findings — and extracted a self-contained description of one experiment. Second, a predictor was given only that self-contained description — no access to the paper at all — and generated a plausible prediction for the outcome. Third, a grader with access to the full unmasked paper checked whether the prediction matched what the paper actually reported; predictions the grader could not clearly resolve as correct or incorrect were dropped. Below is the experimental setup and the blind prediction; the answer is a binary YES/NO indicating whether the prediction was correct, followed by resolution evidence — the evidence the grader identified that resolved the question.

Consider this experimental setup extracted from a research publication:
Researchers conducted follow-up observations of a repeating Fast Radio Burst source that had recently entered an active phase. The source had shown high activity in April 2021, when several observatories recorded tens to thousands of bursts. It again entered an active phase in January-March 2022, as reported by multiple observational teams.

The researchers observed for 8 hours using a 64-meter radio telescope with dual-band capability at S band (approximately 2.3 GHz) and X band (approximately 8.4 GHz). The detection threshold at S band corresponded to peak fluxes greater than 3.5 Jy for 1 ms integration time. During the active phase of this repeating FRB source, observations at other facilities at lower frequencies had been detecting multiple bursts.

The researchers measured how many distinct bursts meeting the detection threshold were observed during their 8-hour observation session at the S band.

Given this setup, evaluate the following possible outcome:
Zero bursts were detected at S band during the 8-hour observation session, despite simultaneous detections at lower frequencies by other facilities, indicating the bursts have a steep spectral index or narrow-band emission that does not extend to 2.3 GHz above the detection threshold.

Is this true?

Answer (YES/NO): NO